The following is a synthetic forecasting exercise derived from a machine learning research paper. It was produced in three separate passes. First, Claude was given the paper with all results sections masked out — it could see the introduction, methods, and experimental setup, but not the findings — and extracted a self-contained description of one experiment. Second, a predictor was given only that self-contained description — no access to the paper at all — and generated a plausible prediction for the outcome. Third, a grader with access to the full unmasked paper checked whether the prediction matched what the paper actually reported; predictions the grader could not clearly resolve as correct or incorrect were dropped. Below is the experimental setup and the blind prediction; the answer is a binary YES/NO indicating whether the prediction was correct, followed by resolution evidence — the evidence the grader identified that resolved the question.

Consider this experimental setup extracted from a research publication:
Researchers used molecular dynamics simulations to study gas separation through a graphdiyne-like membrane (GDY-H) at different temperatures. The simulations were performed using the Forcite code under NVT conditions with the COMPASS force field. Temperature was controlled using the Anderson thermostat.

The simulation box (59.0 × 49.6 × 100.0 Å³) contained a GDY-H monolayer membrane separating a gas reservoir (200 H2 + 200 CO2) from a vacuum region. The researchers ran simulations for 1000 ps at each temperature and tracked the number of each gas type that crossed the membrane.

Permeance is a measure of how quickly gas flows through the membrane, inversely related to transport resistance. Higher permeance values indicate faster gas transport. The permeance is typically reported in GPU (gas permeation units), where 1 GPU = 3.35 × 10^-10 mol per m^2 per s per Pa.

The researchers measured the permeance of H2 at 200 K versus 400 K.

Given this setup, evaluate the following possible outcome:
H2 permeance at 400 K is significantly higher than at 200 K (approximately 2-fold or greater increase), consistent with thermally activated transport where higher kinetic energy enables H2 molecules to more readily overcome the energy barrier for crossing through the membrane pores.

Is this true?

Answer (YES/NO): NO